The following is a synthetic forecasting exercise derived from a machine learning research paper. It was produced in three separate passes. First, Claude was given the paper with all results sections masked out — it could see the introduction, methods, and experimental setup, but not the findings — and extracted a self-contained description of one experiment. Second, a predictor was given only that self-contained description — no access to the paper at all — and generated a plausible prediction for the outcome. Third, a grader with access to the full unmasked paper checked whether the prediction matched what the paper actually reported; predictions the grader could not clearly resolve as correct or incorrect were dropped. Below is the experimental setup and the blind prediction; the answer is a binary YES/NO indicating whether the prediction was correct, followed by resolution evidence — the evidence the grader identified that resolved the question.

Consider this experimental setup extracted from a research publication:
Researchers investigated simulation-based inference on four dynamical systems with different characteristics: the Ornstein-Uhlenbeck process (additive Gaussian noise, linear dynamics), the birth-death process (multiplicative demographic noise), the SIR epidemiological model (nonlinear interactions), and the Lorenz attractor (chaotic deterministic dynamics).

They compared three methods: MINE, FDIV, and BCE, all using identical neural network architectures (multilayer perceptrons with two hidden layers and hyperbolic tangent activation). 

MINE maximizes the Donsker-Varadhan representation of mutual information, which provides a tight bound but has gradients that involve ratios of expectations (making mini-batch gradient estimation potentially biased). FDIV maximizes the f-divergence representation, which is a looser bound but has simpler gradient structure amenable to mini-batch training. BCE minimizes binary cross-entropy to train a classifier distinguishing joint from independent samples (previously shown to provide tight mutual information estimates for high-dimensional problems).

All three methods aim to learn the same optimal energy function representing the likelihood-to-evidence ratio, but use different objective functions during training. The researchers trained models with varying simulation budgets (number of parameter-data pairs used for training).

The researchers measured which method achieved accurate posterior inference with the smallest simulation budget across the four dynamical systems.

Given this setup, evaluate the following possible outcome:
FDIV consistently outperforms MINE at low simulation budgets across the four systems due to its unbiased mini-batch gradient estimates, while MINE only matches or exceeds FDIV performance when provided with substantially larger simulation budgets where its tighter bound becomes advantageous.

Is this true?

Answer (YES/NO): NO